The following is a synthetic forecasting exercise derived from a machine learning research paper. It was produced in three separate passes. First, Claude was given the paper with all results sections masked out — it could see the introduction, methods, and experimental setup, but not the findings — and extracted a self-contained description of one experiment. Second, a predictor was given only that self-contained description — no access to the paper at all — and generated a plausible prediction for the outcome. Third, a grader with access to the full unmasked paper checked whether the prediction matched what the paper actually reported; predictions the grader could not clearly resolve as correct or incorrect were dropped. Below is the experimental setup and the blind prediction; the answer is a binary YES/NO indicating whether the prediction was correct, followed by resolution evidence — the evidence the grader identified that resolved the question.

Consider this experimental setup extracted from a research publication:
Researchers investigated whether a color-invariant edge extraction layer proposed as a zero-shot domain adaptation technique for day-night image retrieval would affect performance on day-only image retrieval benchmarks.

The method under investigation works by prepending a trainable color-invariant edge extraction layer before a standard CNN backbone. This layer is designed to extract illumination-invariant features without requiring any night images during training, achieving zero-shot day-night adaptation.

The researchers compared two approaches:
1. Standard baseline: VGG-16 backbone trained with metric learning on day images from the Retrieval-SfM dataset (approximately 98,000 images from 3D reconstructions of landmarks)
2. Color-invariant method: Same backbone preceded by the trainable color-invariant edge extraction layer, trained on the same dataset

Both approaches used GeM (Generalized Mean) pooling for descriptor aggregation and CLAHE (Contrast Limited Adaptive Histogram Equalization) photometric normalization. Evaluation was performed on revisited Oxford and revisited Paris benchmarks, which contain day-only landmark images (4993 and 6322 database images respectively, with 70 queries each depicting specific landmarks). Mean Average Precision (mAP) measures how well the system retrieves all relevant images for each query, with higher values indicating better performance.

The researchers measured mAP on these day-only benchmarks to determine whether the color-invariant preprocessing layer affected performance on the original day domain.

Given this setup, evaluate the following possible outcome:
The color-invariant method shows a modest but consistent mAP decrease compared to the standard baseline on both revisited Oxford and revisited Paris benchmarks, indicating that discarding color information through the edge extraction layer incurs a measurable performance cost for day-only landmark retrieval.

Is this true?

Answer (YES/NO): NO